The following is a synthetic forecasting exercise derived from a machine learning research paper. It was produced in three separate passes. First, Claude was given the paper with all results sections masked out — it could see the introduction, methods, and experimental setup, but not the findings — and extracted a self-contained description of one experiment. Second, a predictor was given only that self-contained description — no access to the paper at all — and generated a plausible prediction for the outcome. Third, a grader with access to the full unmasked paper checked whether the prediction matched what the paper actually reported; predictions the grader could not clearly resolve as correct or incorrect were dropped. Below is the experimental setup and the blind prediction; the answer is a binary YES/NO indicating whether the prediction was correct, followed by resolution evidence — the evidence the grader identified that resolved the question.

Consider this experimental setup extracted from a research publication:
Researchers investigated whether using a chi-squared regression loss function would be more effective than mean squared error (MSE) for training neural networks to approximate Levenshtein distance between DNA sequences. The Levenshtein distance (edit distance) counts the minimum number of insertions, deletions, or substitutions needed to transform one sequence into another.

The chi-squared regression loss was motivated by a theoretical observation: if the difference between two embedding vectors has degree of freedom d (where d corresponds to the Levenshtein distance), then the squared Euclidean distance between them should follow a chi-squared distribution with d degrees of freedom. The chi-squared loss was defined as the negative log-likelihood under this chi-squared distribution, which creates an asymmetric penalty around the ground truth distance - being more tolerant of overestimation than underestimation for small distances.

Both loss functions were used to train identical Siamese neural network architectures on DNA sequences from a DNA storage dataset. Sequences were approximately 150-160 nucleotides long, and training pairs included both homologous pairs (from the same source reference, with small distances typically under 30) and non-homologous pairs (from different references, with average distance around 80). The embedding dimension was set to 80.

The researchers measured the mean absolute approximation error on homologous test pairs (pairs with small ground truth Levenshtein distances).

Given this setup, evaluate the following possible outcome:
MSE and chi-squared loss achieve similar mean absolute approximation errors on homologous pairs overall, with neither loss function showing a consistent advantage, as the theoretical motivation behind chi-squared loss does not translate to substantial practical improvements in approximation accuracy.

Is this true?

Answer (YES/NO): NO